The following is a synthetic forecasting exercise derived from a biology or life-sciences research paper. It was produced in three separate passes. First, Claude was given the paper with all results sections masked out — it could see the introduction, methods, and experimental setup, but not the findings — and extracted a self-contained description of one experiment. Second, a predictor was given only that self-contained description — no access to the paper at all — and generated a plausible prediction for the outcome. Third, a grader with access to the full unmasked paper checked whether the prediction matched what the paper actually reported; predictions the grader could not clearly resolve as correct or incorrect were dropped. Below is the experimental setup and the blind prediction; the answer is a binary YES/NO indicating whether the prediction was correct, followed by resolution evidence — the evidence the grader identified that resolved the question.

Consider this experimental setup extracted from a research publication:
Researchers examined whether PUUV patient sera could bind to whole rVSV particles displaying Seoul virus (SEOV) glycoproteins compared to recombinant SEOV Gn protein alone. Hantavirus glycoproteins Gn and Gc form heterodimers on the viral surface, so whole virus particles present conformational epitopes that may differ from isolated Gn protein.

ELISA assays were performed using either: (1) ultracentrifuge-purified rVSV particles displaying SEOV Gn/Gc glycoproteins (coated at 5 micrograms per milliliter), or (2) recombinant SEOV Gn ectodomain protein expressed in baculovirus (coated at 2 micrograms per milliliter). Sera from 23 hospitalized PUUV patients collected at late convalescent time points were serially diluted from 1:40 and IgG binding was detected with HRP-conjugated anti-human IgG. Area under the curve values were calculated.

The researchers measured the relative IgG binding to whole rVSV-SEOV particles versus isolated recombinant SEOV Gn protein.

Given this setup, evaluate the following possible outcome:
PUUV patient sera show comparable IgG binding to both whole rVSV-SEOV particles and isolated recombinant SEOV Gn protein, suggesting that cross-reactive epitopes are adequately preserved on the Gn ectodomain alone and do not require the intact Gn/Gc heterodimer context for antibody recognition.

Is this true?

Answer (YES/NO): YES